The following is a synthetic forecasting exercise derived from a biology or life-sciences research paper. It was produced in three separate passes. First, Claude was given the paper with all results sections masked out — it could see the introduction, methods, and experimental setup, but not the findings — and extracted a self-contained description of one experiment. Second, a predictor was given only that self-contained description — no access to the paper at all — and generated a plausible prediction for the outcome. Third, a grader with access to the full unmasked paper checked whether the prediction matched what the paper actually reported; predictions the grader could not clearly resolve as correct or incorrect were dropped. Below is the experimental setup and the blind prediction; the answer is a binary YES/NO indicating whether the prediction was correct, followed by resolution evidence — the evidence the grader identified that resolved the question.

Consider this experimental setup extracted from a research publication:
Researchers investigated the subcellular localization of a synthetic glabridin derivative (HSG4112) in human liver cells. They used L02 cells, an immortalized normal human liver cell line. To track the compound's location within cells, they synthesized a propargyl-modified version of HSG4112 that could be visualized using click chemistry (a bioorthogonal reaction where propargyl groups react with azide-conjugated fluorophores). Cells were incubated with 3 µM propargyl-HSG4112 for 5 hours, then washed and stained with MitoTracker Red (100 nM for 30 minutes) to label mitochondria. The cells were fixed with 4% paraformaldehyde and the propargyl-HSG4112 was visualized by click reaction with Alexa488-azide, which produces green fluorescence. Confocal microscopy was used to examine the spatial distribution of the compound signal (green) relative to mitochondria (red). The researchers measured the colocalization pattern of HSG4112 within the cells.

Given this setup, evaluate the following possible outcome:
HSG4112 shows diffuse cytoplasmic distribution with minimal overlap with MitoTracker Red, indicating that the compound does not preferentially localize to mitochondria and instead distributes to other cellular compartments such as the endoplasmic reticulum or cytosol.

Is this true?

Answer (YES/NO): NO